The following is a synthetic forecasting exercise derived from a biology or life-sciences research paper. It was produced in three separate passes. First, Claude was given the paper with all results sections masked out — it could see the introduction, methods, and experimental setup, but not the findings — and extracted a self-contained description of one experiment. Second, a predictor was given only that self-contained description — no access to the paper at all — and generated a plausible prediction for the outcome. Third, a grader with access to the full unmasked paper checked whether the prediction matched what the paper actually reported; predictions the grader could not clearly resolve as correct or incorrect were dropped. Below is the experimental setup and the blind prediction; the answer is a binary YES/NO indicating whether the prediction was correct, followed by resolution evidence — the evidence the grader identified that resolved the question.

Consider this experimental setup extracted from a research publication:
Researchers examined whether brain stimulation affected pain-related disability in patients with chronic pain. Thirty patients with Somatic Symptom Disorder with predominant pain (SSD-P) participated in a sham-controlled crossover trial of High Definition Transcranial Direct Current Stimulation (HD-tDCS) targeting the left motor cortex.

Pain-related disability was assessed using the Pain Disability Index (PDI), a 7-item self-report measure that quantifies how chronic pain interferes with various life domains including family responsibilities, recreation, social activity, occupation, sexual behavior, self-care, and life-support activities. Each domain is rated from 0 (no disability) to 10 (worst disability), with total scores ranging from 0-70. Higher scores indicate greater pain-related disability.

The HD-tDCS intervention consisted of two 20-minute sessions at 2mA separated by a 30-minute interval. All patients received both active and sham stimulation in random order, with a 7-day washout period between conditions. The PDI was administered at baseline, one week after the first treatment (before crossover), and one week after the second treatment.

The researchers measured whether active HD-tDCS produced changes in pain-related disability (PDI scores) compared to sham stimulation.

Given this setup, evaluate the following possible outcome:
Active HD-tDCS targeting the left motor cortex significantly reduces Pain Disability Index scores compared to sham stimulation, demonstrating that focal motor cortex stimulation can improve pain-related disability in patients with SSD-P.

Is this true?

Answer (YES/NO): YES